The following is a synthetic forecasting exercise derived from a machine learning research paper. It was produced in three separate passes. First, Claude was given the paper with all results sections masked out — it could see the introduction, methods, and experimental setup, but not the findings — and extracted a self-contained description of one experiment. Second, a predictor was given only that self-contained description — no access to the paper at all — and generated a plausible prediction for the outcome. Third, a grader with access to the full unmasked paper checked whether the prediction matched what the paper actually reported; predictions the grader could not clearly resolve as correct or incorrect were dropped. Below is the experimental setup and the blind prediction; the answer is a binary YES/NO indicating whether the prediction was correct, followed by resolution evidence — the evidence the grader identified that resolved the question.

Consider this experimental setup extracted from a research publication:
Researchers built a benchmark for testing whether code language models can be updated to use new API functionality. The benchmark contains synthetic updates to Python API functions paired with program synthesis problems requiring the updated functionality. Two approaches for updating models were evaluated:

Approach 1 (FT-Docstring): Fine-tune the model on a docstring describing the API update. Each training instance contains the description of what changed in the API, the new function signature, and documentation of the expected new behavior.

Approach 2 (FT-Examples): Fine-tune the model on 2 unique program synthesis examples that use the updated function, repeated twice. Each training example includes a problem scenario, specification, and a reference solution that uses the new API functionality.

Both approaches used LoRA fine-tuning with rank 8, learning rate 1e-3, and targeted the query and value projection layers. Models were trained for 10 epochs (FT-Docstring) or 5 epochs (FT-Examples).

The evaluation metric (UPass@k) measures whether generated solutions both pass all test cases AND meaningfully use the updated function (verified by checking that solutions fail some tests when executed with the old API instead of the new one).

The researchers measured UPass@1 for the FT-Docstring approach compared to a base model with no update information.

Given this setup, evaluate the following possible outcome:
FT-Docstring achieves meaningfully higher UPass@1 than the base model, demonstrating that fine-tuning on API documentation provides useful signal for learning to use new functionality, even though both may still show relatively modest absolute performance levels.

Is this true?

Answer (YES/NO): NO